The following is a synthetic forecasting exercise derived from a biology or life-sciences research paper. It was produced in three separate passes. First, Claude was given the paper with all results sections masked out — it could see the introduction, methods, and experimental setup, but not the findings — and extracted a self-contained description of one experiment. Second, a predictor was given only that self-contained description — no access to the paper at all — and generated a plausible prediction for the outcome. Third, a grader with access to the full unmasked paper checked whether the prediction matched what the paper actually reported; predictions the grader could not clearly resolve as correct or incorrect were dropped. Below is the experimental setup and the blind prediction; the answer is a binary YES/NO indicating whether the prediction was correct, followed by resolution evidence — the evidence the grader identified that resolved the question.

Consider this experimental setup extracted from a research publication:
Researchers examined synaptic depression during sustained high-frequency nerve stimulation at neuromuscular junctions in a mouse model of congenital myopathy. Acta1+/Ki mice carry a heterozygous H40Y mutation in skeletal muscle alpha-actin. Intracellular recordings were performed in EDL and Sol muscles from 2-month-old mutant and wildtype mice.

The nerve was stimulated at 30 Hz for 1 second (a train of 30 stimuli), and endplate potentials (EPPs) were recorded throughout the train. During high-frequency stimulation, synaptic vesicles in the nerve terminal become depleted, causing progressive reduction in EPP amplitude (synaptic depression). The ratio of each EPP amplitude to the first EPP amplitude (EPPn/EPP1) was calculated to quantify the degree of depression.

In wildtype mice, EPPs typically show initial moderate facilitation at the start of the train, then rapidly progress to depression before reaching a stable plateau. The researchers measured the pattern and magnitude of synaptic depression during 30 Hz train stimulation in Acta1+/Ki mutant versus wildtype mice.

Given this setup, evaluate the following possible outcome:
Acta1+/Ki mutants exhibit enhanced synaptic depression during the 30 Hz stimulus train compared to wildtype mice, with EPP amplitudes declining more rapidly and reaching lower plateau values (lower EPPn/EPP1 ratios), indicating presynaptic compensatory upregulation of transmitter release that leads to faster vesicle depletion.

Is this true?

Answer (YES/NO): YES